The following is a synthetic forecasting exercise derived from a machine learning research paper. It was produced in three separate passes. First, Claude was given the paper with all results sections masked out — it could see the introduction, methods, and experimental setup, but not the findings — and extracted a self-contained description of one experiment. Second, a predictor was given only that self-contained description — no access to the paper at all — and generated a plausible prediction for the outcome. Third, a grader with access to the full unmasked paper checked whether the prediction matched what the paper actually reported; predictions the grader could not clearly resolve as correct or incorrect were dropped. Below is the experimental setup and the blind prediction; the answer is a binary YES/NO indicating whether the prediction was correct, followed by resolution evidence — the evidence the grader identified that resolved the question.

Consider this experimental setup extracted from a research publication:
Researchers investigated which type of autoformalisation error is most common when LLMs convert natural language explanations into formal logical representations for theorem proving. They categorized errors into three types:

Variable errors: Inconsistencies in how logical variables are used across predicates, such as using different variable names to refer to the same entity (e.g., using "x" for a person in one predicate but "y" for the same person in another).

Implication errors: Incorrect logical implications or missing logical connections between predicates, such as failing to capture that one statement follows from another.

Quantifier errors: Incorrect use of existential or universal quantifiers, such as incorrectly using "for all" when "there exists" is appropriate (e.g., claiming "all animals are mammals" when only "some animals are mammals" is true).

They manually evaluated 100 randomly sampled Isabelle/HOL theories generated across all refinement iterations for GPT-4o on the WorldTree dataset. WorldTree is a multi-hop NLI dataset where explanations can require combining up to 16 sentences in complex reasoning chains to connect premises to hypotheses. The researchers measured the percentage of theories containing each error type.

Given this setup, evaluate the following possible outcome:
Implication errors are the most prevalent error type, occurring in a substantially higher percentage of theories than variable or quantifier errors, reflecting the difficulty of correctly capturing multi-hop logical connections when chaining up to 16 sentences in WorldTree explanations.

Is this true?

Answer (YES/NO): NO